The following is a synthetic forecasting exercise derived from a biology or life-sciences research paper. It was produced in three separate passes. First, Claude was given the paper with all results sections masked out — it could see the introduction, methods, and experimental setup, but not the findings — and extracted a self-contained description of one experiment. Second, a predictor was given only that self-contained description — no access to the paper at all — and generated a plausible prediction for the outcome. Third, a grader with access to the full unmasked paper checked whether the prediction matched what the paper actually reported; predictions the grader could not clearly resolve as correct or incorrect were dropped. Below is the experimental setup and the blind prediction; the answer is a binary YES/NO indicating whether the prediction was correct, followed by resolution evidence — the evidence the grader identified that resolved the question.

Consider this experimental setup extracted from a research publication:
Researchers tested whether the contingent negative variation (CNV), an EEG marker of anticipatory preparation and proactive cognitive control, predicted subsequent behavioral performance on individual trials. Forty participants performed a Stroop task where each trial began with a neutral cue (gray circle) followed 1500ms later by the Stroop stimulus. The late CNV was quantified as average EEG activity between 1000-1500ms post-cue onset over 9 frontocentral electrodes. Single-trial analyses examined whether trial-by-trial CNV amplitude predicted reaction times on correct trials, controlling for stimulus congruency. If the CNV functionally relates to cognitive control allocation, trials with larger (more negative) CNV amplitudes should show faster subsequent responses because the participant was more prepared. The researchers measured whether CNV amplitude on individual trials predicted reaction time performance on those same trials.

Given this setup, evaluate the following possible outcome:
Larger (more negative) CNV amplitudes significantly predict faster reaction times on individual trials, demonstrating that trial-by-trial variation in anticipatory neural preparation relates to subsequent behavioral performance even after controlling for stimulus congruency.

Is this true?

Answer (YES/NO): YES